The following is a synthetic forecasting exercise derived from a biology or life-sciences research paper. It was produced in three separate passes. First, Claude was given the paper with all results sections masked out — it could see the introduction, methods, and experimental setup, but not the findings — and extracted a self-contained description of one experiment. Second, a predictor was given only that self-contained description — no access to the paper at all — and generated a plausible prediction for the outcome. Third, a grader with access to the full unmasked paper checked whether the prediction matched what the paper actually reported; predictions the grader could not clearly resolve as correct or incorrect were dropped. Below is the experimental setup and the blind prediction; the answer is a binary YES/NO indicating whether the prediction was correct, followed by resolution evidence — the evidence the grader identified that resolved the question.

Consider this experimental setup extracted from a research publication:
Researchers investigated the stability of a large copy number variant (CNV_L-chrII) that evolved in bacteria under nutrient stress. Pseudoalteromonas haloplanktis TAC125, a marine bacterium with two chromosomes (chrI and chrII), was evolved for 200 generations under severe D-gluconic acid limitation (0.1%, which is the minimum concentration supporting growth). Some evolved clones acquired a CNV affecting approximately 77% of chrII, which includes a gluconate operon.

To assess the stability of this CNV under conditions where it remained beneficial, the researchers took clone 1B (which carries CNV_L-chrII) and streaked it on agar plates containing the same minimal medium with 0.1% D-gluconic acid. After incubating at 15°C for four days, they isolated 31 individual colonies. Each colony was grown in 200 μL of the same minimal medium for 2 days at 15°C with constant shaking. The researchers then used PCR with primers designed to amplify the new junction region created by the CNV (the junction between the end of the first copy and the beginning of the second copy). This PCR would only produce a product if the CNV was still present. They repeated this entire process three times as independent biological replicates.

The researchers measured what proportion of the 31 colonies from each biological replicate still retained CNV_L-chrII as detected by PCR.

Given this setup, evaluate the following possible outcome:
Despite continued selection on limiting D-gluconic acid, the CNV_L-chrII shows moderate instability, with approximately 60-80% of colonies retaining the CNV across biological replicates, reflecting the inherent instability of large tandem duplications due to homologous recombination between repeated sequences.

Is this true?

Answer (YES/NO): YES